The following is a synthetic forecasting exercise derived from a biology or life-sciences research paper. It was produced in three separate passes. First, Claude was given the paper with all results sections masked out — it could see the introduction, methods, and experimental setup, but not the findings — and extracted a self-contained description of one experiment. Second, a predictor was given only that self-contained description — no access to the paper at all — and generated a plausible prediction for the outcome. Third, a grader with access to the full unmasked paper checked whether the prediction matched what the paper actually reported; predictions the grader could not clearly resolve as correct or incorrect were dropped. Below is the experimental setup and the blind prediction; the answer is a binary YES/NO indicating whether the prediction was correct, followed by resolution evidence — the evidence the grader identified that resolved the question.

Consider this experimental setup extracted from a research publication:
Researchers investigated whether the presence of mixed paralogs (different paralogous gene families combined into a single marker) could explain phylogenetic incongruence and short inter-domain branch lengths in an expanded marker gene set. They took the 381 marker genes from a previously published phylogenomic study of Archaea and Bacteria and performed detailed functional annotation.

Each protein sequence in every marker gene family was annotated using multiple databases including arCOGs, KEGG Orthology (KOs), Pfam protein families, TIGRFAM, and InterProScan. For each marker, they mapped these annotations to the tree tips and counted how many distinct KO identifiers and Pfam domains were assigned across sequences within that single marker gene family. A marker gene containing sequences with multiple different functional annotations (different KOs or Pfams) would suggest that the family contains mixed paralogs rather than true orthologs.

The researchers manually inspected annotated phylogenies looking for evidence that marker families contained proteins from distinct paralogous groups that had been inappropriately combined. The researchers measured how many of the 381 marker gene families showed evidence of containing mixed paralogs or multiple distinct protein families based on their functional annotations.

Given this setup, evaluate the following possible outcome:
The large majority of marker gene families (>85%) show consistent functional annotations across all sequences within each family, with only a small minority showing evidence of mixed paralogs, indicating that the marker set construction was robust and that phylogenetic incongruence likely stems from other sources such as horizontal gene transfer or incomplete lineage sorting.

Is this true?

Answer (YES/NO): NO